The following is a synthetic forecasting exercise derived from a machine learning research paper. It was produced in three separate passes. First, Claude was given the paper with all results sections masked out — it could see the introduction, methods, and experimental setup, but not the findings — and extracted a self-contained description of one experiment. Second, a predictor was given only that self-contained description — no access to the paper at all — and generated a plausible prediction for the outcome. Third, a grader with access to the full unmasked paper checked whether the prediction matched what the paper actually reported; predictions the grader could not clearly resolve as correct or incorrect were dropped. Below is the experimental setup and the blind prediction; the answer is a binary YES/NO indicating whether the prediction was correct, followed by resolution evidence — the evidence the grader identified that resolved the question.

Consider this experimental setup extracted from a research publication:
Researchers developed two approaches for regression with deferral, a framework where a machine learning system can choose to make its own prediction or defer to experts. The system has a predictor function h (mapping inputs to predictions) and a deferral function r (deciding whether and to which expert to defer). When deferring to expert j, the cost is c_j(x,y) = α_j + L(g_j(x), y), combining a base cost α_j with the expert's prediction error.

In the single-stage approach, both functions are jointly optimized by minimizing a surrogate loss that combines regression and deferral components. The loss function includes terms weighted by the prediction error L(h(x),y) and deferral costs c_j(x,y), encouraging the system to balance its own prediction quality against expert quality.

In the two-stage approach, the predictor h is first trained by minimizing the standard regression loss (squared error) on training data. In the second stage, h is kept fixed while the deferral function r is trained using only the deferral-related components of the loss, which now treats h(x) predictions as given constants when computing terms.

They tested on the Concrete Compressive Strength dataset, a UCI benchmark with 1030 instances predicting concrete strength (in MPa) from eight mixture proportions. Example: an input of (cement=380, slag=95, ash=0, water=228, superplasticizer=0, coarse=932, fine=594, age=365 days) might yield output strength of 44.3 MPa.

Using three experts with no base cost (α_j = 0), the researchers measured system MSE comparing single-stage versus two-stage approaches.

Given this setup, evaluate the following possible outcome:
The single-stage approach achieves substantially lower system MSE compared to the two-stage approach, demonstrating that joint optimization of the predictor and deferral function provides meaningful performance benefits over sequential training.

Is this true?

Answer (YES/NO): NO